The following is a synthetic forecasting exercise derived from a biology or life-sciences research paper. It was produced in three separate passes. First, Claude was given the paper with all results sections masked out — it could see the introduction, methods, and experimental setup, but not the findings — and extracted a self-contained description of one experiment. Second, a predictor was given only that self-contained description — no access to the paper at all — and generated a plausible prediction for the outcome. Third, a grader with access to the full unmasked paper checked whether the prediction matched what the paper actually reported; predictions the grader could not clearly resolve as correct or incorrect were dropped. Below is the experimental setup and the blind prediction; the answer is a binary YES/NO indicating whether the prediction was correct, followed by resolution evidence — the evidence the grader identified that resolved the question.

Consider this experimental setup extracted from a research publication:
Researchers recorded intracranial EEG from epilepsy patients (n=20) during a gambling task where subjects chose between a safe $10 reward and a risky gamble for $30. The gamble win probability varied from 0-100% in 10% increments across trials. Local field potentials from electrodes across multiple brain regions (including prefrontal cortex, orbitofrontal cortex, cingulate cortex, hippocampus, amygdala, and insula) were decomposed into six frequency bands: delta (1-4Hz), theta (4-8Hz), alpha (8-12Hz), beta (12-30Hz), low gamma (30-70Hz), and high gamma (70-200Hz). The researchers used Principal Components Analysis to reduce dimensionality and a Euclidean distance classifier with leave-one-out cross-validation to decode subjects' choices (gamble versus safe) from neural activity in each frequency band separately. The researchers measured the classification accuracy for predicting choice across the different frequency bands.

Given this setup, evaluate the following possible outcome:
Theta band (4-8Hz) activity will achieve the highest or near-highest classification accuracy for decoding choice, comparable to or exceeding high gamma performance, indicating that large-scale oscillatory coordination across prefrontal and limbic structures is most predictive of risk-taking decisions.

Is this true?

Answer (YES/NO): NO